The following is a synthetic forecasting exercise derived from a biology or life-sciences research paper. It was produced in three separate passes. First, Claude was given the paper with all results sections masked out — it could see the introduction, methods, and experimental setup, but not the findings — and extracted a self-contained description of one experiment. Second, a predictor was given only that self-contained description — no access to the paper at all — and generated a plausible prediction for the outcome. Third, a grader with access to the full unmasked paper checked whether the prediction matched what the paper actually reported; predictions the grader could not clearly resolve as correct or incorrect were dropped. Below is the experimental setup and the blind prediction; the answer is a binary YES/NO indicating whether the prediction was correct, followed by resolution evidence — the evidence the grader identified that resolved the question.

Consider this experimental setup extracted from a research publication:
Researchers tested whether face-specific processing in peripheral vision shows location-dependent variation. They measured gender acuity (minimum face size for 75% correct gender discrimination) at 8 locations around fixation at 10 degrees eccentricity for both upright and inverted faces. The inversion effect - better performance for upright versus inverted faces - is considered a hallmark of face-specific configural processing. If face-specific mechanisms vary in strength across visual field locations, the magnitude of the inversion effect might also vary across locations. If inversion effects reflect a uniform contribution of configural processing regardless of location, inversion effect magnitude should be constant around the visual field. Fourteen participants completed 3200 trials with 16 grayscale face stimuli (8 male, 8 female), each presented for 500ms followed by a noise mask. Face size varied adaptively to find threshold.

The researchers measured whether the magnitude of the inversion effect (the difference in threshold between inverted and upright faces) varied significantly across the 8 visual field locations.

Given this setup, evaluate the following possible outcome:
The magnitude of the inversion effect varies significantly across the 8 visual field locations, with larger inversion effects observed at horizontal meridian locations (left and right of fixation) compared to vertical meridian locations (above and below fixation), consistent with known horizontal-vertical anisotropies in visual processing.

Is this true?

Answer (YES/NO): NO